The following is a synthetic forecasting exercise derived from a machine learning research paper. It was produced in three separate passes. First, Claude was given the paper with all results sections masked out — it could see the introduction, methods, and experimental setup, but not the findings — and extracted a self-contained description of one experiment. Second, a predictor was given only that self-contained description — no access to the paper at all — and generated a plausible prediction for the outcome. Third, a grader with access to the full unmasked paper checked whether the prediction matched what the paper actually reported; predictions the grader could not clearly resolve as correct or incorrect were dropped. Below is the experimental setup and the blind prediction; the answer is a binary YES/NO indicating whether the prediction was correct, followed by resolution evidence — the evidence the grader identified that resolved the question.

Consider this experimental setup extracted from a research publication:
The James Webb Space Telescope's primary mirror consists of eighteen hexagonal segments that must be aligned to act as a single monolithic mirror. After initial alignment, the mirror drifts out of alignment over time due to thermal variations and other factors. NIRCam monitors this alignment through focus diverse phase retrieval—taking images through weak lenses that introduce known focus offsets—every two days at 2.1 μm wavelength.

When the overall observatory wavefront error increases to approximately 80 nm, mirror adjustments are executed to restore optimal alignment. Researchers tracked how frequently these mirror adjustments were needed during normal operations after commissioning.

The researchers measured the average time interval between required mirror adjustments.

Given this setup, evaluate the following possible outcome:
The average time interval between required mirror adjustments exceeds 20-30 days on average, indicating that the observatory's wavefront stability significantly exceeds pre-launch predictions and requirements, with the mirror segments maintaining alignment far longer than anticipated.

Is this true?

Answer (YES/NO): NO